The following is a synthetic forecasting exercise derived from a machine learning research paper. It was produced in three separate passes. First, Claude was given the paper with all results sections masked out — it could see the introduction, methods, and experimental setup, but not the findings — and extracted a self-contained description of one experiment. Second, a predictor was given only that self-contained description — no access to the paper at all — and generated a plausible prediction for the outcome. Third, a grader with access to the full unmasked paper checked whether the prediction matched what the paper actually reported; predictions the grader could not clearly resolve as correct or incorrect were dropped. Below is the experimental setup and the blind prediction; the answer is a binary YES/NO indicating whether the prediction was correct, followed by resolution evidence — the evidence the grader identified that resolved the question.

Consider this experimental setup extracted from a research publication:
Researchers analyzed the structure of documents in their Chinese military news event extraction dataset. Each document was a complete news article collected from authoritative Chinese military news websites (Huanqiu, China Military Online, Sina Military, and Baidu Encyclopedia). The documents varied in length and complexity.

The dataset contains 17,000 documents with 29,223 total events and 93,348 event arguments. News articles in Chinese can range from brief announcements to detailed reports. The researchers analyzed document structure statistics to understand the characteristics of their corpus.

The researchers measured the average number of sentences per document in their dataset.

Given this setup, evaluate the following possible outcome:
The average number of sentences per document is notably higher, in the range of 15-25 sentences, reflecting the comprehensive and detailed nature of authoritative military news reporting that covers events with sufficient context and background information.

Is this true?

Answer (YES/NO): NO